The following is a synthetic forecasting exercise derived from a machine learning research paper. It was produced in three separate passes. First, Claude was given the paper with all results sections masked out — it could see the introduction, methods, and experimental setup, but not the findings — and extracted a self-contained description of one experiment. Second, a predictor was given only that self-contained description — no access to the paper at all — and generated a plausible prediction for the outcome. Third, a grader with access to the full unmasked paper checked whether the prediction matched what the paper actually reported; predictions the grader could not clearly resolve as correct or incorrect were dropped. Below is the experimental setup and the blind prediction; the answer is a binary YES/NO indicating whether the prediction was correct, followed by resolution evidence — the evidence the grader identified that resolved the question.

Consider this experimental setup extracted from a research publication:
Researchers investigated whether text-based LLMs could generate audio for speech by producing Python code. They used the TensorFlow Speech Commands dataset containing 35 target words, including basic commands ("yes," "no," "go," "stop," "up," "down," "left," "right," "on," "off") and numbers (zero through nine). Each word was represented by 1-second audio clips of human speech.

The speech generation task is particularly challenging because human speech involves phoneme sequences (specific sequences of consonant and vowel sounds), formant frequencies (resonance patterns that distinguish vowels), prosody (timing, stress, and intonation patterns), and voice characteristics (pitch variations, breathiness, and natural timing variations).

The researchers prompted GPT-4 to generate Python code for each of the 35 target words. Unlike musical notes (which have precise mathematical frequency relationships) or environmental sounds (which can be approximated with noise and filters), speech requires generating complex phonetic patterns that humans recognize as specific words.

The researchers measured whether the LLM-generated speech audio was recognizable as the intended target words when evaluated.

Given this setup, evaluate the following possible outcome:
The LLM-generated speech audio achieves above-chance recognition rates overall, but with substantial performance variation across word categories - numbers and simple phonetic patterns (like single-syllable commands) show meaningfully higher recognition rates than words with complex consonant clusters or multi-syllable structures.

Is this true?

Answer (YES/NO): NO